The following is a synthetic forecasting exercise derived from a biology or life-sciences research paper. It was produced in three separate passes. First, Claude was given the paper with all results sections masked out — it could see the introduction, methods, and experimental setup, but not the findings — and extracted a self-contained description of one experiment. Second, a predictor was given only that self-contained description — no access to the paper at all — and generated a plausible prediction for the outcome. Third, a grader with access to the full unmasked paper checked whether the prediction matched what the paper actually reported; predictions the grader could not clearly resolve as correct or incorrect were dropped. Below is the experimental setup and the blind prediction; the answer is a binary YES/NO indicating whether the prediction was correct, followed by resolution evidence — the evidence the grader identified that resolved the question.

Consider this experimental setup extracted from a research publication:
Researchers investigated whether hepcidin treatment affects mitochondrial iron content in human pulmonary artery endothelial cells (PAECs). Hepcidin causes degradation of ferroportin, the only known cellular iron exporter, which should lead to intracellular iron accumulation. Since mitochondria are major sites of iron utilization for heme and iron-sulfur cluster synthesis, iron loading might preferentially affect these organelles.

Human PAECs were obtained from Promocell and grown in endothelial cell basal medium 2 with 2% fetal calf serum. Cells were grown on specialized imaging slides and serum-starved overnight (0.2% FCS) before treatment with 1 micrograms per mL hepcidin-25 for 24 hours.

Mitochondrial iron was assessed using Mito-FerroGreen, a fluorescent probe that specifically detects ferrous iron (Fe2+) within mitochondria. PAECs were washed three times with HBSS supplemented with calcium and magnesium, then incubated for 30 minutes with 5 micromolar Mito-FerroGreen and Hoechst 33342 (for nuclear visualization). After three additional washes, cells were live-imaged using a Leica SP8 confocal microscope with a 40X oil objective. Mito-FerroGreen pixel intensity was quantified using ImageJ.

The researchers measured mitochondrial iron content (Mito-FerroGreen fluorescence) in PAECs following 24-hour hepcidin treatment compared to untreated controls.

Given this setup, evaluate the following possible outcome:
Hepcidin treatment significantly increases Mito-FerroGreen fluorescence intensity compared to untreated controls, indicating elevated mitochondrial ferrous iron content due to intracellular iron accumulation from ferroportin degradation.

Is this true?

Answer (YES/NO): YES